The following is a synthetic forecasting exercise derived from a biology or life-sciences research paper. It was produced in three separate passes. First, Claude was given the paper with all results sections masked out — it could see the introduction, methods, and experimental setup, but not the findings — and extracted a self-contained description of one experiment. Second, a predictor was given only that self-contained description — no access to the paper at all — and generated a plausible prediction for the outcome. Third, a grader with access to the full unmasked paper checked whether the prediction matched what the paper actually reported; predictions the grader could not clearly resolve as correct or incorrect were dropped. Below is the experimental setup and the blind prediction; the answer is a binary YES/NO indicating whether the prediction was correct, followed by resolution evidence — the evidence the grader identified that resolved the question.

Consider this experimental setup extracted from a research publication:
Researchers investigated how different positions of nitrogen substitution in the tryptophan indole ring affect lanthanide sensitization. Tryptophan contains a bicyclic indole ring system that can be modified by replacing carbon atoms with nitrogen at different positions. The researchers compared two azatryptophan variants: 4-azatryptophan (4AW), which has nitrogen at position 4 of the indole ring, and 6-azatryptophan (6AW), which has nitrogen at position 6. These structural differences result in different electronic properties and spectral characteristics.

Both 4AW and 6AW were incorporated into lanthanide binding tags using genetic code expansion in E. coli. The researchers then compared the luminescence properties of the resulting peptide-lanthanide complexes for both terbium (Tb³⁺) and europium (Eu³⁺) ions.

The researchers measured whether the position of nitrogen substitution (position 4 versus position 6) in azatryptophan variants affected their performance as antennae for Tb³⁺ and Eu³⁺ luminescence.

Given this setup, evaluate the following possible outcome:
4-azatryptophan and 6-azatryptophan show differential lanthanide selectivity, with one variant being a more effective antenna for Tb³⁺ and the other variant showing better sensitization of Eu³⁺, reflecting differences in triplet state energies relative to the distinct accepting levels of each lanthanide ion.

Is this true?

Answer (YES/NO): NO